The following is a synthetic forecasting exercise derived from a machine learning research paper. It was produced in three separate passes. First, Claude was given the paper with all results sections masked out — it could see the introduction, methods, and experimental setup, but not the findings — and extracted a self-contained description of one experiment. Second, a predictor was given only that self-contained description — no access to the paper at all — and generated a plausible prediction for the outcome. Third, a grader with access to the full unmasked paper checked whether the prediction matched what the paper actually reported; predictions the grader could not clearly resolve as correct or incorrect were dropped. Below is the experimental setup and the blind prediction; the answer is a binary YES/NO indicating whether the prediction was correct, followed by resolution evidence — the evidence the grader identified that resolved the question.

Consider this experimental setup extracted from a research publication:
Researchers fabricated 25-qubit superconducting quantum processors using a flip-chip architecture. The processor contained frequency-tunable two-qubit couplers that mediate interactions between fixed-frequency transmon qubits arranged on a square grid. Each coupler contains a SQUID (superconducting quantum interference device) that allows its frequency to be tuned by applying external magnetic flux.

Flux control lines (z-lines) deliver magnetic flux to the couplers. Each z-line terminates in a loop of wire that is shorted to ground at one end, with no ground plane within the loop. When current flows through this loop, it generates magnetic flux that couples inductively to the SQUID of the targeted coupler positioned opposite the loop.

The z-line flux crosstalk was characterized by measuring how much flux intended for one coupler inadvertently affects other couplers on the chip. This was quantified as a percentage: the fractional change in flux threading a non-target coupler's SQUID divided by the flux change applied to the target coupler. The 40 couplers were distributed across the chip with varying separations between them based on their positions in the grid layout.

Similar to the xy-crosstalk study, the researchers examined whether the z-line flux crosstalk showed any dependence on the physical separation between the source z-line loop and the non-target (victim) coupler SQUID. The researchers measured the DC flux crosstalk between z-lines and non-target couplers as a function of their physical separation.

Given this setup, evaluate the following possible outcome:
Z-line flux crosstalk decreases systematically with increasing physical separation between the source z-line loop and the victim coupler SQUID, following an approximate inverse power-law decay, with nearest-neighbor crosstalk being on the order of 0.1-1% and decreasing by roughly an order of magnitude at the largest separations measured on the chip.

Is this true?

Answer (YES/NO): NO